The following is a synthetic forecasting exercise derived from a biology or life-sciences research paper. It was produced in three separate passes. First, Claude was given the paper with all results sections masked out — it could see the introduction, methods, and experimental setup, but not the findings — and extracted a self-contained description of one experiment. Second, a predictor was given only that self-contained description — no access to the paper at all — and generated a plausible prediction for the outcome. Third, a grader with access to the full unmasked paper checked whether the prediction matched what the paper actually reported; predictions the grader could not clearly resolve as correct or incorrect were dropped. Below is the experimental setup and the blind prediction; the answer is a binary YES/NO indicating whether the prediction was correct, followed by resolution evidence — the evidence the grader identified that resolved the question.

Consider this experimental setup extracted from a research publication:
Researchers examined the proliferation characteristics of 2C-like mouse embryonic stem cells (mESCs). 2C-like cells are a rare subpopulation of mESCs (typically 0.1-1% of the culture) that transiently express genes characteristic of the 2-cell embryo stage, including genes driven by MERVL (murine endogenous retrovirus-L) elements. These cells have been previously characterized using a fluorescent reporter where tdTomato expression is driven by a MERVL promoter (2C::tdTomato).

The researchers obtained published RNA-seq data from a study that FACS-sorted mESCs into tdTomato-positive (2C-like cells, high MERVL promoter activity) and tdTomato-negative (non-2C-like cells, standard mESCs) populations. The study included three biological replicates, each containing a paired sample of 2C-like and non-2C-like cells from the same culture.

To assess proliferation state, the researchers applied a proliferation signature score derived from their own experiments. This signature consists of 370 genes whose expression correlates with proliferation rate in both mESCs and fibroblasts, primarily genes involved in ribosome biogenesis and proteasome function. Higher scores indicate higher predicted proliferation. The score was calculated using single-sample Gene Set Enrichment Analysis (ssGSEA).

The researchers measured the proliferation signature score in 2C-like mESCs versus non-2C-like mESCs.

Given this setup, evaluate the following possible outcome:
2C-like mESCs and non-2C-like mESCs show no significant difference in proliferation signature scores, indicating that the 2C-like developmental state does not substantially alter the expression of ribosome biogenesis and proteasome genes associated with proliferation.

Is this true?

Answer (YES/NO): NO